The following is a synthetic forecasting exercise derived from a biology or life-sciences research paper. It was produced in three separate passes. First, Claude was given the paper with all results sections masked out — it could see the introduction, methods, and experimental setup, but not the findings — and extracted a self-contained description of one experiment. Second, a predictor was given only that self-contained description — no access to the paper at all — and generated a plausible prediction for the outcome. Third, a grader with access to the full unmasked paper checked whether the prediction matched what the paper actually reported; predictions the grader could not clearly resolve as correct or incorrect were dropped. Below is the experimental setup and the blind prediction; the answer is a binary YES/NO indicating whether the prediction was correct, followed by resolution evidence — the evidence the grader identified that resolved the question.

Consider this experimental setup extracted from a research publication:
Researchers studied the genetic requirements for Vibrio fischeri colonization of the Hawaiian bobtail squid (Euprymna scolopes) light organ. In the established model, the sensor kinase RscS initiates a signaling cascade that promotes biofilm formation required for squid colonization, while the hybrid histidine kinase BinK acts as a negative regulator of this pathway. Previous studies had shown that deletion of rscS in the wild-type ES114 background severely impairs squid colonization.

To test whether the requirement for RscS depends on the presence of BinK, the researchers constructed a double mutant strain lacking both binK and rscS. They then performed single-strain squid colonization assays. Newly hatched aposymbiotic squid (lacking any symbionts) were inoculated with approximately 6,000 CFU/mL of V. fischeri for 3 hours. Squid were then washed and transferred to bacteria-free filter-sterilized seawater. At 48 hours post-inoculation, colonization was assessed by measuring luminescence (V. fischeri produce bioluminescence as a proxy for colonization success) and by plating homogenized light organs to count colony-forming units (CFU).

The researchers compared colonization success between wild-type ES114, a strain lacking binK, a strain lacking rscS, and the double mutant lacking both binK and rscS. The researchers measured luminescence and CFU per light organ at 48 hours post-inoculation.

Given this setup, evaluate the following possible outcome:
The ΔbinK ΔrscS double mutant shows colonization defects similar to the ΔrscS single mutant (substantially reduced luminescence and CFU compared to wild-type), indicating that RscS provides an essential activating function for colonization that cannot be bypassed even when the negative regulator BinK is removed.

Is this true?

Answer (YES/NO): NO